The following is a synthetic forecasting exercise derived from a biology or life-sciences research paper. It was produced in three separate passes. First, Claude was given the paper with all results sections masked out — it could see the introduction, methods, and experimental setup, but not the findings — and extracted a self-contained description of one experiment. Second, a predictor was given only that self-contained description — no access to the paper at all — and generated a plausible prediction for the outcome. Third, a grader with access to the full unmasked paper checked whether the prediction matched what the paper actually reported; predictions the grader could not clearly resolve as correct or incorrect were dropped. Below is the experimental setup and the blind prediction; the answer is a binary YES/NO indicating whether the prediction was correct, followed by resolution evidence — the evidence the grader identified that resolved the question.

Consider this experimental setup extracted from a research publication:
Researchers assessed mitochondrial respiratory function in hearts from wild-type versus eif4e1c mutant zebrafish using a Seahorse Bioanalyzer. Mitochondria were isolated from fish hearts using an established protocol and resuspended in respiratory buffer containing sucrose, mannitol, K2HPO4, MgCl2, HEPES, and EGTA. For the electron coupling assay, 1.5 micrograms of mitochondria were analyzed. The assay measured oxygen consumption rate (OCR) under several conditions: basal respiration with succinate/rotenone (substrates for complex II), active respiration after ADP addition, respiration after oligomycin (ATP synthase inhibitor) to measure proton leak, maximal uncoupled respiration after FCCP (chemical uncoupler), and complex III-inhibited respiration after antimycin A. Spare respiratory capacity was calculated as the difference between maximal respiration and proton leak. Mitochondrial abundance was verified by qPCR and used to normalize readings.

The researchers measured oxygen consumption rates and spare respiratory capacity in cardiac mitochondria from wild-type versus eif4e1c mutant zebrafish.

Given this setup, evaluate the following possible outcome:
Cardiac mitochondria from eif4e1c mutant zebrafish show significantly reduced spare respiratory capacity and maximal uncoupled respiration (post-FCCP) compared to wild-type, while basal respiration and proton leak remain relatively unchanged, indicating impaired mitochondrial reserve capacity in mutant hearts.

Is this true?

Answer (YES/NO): NO